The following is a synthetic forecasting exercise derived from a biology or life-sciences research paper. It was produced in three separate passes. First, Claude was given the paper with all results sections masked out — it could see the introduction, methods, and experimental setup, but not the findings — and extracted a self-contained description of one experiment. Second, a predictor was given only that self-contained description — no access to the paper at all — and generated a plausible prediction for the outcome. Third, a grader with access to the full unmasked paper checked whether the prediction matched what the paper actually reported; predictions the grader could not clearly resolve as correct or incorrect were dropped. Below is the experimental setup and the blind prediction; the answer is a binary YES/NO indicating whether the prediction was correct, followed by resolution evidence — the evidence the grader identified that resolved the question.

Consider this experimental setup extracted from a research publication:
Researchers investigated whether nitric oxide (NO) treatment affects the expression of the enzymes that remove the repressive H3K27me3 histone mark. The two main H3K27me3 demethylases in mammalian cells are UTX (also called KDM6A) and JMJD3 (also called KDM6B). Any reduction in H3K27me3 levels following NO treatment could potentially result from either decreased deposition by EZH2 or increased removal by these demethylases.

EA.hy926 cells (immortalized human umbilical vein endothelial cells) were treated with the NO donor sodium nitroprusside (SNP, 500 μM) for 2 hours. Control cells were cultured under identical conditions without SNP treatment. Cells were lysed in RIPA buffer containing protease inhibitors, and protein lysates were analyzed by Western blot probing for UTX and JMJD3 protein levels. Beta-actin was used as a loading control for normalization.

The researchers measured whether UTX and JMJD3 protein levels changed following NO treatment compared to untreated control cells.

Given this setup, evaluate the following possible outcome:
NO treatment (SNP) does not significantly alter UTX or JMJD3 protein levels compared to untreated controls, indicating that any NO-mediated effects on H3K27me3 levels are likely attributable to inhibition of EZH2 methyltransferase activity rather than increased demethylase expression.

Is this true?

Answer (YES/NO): YES